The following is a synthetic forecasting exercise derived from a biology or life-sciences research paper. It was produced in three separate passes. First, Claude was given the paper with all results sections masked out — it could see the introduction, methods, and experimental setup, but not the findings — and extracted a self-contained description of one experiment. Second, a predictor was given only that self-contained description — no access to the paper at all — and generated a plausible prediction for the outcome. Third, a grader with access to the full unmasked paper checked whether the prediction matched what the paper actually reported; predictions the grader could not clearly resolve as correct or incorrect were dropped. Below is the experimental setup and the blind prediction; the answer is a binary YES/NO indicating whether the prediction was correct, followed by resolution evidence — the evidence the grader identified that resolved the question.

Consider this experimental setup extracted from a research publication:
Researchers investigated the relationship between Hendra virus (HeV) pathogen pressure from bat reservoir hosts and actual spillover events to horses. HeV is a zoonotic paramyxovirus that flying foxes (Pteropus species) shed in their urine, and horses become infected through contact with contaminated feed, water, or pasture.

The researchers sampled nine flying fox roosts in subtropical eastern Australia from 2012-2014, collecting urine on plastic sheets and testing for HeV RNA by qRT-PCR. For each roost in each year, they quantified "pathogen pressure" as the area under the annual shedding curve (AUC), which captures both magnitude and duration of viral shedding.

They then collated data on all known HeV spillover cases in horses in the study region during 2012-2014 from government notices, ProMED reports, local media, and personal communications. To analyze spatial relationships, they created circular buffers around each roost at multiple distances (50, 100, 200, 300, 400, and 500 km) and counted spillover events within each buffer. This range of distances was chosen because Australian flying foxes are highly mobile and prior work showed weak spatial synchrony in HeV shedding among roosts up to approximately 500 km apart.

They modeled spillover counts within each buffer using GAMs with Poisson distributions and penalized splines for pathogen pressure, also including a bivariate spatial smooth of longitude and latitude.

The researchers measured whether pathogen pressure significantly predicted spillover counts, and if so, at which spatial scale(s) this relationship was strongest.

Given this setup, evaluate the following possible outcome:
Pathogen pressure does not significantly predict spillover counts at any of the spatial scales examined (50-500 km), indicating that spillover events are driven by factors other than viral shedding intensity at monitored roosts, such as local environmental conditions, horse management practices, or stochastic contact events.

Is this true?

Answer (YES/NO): NO